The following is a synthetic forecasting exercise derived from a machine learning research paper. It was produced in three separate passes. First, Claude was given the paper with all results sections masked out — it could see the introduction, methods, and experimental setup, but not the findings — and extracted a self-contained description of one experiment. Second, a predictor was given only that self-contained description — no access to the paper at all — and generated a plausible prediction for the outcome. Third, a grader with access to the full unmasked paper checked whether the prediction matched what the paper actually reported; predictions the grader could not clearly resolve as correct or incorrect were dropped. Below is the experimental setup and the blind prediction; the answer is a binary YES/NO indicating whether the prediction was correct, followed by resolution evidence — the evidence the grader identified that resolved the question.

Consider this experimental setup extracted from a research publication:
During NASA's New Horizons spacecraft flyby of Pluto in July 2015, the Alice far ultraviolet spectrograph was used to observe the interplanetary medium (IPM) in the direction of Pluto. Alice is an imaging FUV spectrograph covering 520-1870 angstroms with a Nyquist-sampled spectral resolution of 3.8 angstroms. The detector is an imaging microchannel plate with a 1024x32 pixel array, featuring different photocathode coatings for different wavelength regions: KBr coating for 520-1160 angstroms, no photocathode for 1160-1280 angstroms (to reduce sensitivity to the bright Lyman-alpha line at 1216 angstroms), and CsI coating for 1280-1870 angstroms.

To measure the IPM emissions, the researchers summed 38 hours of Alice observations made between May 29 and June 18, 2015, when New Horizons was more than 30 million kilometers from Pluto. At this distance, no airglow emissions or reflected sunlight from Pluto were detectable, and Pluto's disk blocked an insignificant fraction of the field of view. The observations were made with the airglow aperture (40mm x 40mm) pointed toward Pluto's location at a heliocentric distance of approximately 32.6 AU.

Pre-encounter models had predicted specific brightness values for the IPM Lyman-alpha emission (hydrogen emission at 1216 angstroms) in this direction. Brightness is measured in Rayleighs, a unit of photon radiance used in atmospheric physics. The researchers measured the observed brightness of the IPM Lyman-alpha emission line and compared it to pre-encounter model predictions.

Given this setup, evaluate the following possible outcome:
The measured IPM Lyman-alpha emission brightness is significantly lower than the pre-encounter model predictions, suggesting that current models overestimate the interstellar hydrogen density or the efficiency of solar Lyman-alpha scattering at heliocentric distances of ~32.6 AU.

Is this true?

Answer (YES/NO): NO